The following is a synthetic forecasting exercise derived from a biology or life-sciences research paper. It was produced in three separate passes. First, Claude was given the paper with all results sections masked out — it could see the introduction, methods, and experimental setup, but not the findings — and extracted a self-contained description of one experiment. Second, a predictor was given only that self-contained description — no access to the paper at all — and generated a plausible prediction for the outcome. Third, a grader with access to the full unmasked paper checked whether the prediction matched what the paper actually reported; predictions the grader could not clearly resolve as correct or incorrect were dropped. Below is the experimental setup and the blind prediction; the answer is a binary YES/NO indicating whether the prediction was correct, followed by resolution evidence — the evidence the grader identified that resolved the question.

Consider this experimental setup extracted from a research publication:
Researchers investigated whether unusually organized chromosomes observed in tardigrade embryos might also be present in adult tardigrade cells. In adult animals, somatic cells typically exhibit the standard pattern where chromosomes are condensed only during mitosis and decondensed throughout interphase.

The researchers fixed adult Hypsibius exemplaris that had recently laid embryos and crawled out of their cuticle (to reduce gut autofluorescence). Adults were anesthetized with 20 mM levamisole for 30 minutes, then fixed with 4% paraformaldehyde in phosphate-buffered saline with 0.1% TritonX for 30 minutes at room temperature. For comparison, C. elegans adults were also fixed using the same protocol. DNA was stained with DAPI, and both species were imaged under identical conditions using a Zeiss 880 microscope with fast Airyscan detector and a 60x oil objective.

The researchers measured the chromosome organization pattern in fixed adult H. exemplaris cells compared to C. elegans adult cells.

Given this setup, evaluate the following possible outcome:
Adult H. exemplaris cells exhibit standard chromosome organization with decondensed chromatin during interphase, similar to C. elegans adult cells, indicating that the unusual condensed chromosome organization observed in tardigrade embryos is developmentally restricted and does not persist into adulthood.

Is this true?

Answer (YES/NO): NO